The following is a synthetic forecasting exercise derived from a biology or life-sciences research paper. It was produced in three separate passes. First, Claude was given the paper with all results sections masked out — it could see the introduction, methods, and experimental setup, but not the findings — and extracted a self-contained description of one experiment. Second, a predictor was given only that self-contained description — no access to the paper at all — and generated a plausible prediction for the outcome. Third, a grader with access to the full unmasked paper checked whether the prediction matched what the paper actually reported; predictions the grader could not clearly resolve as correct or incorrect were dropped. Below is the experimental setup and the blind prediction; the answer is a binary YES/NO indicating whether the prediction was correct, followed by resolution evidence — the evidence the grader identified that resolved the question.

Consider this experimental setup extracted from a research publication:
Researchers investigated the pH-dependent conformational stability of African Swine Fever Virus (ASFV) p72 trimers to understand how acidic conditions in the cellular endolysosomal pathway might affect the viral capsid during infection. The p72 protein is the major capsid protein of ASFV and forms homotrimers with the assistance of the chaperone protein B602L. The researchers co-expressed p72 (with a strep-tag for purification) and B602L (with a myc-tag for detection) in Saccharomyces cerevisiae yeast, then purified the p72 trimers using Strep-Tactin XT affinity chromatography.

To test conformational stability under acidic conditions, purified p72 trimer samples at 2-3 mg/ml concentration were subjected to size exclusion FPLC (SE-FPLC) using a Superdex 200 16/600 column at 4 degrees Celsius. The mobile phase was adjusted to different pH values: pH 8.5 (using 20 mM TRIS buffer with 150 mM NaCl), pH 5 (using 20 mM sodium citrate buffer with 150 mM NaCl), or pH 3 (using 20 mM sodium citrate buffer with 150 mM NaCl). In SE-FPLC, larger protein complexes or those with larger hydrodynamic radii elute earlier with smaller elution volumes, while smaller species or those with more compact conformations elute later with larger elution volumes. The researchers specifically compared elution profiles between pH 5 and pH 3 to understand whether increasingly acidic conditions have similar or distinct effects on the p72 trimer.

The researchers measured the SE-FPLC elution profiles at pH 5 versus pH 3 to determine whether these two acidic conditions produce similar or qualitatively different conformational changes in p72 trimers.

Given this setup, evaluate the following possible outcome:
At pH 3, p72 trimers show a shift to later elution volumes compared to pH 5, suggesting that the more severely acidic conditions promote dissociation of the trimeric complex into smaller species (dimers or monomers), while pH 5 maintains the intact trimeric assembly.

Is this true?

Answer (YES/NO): NO